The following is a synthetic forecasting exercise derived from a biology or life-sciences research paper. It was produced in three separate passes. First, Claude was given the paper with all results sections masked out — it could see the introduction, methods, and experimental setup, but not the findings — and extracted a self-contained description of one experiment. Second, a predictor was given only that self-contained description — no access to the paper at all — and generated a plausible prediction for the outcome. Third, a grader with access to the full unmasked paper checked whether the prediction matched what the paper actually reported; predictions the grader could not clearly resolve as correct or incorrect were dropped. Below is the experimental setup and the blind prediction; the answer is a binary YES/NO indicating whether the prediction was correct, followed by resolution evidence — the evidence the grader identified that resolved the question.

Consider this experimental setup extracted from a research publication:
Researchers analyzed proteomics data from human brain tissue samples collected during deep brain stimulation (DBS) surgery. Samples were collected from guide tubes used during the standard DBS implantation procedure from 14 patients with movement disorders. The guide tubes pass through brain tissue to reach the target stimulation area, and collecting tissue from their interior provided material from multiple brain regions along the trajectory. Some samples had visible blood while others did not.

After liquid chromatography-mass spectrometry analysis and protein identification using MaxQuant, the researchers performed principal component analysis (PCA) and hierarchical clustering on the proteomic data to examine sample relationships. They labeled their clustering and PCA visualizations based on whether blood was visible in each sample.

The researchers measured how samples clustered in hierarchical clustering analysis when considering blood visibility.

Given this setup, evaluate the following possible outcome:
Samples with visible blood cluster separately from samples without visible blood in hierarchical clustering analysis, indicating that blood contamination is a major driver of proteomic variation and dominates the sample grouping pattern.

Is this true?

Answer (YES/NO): YES